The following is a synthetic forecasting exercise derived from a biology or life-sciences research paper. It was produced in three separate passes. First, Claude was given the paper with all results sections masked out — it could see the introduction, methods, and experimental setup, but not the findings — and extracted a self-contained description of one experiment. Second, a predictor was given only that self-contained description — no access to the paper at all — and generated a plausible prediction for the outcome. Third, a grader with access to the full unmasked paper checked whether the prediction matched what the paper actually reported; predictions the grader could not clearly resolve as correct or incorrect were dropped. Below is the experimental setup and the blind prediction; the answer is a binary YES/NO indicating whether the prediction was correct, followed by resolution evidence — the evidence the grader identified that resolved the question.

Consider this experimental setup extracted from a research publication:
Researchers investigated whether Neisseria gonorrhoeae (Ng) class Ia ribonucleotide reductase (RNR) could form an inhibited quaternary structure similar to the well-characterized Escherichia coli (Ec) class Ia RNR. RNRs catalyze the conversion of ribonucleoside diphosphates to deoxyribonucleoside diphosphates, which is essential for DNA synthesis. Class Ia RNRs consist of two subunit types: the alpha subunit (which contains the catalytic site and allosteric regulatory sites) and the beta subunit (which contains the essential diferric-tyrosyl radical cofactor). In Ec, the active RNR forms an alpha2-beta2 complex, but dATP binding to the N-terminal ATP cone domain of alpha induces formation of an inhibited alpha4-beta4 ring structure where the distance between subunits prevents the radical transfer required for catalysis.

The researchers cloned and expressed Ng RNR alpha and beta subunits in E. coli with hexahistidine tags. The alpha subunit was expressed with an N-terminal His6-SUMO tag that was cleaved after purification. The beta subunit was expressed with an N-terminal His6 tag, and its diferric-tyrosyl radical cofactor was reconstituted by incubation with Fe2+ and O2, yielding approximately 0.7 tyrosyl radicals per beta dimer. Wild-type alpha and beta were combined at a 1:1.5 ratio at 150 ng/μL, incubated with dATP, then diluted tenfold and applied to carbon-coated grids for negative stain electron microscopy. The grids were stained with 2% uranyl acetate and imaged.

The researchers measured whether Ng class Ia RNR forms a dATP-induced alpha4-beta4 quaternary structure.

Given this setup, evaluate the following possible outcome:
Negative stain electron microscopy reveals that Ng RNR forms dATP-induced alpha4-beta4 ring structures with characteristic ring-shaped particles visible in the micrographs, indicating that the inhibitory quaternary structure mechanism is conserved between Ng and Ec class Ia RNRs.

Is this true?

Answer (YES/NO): YES